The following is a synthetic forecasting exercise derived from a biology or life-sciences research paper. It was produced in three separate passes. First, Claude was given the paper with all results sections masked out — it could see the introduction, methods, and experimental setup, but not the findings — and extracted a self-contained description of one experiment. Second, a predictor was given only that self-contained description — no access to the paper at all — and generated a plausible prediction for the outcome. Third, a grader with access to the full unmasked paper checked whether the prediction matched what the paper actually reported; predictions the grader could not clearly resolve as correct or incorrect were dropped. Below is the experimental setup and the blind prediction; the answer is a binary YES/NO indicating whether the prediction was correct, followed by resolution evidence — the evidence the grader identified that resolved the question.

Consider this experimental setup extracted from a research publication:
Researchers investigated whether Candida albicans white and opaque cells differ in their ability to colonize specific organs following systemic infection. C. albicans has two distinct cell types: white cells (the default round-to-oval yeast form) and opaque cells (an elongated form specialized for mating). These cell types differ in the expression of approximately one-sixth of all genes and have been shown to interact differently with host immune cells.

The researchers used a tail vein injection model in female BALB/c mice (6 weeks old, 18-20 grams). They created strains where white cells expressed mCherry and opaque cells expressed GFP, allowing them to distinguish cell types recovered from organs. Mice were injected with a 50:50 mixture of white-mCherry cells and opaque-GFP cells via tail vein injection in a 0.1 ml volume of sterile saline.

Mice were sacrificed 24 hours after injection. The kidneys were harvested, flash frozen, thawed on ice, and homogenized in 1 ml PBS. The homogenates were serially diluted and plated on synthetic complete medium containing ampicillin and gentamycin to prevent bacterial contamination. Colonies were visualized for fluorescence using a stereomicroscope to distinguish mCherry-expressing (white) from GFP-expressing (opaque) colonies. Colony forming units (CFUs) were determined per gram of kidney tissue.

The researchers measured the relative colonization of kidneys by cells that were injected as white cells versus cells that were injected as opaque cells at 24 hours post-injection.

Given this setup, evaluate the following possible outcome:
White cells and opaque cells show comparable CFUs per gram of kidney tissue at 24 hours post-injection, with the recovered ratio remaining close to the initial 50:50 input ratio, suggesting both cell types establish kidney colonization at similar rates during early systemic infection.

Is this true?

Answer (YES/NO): NO